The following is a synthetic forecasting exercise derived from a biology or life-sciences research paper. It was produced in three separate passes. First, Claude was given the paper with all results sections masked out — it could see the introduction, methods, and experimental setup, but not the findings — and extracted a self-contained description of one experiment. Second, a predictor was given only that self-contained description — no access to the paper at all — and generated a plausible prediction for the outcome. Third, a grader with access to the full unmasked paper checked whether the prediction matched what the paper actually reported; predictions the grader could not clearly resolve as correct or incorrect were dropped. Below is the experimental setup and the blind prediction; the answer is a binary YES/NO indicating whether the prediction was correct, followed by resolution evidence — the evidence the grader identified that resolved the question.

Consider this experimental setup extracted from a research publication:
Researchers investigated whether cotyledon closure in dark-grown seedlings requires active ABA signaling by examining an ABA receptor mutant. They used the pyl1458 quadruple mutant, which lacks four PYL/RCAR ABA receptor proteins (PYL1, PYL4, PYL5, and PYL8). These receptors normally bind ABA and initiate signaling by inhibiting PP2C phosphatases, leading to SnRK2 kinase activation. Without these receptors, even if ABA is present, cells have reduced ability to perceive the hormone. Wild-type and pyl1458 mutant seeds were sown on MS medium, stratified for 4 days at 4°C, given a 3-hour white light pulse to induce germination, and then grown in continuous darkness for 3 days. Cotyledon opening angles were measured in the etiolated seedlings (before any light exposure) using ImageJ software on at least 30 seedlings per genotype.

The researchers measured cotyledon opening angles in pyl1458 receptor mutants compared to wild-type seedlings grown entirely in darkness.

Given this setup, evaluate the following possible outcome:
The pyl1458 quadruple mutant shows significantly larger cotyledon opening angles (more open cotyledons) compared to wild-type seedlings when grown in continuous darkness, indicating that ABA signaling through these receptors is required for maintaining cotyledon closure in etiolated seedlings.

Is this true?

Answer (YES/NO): YES